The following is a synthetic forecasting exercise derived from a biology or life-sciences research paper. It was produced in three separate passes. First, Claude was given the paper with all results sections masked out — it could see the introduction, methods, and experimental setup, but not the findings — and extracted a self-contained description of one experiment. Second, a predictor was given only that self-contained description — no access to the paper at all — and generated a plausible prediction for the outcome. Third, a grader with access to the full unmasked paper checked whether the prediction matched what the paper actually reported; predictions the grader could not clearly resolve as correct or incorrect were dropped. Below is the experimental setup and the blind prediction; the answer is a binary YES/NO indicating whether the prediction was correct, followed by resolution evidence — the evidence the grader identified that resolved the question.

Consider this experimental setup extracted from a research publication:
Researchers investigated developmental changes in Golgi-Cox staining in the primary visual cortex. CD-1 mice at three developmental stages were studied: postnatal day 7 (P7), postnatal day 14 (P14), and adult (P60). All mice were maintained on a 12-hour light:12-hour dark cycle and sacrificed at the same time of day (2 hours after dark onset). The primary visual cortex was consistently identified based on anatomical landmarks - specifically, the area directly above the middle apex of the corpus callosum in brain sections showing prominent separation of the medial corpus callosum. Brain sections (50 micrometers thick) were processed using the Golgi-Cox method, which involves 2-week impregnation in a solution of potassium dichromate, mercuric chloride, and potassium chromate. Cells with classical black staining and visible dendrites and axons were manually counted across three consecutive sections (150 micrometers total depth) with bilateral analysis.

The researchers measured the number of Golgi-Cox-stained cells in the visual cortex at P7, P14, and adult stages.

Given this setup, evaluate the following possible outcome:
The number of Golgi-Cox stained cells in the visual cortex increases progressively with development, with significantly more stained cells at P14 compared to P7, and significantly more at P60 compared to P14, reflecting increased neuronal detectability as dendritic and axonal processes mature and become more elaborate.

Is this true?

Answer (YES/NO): YES